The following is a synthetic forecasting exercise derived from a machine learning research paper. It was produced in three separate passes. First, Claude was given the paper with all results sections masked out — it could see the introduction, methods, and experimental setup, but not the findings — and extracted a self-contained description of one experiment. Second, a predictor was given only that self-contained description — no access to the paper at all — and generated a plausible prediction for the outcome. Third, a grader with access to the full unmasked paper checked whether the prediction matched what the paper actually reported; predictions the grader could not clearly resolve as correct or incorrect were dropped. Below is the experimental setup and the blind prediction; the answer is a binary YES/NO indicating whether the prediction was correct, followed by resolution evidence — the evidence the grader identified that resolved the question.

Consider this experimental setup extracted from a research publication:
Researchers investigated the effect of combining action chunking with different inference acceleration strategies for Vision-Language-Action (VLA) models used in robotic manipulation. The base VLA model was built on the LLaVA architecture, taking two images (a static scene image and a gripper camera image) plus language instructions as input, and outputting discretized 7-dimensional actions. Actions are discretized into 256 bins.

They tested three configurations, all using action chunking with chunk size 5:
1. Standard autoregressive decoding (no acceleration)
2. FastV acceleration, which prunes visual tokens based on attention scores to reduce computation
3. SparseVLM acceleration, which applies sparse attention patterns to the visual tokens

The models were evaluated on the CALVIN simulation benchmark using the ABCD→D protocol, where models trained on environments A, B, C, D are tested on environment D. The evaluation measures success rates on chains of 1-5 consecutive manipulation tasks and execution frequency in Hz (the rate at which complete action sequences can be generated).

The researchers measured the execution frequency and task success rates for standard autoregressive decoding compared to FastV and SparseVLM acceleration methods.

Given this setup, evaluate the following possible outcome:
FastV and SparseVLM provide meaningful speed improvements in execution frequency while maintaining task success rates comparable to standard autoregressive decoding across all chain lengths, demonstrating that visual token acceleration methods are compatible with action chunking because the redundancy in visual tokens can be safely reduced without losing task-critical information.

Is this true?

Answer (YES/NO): NO